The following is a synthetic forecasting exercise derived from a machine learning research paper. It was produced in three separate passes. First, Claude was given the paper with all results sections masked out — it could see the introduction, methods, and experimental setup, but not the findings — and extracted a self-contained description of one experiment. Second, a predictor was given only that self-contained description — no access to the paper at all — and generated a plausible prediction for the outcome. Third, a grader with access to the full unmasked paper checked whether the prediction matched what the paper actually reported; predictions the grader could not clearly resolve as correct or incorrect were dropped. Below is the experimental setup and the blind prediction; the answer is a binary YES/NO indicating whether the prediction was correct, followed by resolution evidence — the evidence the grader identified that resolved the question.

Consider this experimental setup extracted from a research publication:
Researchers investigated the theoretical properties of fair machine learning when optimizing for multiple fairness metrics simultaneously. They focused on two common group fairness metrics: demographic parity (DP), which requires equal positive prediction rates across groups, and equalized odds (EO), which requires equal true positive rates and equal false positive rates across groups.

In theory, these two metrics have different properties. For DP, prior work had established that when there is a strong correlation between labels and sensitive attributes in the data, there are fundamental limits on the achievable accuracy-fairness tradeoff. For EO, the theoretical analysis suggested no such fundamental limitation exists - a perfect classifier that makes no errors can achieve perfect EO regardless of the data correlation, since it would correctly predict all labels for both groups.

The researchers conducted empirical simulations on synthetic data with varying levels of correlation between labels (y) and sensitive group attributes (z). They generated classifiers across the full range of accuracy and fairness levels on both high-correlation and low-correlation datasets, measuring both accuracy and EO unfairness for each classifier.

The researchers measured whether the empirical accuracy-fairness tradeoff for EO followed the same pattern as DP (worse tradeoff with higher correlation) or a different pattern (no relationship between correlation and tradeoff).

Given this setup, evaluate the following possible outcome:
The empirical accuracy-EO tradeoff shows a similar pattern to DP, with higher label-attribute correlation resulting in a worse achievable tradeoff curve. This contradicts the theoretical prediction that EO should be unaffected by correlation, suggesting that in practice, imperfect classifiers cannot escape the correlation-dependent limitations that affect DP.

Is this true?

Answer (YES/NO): YES